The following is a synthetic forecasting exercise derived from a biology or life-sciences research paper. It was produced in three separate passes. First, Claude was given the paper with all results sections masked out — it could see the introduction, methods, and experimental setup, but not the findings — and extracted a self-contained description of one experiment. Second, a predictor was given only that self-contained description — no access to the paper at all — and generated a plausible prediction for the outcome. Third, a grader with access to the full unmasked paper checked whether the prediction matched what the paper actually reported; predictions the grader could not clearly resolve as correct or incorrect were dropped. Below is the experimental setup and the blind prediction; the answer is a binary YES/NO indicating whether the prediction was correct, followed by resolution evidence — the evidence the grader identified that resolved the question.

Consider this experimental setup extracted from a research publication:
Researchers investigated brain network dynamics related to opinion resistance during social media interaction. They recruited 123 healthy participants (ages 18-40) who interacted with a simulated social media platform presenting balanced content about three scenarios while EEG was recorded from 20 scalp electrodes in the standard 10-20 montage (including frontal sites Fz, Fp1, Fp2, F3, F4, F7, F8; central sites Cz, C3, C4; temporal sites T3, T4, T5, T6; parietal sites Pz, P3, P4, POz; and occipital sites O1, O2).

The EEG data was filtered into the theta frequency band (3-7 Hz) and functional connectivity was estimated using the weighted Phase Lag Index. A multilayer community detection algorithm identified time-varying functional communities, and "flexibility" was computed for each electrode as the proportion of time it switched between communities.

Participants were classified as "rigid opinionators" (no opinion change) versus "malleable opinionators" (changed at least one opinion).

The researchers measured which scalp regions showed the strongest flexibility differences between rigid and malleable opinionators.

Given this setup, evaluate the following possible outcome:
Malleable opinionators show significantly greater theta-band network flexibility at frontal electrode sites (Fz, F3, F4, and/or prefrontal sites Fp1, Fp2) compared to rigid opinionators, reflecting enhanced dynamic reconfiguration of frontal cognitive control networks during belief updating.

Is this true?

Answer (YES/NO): YES